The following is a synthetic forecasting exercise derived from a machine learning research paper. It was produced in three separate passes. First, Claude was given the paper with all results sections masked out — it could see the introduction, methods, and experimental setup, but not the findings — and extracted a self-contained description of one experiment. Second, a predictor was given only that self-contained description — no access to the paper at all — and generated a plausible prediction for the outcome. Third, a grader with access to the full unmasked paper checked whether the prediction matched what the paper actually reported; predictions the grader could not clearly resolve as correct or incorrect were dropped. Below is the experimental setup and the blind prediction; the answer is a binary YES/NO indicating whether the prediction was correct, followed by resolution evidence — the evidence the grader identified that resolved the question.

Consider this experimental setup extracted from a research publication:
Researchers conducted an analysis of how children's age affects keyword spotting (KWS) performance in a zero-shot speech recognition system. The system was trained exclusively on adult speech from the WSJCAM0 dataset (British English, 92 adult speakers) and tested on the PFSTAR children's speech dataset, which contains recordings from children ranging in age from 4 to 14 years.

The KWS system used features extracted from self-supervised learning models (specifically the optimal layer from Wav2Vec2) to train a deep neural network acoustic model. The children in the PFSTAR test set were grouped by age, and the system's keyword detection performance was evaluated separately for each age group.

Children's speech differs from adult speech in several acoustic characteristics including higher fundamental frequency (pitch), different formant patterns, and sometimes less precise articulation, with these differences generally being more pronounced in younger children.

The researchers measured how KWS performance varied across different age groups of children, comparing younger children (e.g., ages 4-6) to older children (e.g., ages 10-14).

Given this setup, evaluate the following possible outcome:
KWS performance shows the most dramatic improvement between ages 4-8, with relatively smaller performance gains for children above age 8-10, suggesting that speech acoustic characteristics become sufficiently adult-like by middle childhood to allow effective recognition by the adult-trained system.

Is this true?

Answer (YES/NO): YES